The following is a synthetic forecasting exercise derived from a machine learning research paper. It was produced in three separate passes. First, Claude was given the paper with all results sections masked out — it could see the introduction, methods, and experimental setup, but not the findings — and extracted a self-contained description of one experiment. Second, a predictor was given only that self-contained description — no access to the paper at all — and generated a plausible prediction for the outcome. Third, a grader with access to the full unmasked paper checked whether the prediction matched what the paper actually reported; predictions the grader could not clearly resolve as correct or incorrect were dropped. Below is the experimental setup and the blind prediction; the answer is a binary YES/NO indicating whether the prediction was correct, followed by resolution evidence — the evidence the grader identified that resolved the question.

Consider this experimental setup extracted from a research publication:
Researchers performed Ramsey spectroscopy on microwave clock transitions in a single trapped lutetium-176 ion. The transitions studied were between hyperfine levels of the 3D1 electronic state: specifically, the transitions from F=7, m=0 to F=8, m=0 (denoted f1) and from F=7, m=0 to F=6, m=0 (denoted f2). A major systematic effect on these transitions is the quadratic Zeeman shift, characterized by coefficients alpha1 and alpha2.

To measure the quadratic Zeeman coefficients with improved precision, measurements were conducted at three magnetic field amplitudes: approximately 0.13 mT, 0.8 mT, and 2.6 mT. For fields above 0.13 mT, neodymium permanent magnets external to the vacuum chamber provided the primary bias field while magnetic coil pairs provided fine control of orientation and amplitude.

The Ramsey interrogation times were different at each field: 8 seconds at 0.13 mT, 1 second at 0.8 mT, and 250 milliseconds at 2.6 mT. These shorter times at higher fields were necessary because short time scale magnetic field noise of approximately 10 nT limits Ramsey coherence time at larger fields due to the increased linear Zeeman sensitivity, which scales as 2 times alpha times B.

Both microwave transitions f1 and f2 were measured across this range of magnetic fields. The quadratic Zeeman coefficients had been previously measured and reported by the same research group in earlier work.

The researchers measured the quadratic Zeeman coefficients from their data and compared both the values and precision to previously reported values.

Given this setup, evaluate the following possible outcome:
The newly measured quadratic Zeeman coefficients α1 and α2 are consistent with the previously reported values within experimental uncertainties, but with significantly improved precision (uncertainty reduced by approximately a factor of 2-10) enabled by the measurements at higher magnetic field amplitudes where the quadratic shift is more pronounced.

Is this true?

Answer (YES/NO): NO